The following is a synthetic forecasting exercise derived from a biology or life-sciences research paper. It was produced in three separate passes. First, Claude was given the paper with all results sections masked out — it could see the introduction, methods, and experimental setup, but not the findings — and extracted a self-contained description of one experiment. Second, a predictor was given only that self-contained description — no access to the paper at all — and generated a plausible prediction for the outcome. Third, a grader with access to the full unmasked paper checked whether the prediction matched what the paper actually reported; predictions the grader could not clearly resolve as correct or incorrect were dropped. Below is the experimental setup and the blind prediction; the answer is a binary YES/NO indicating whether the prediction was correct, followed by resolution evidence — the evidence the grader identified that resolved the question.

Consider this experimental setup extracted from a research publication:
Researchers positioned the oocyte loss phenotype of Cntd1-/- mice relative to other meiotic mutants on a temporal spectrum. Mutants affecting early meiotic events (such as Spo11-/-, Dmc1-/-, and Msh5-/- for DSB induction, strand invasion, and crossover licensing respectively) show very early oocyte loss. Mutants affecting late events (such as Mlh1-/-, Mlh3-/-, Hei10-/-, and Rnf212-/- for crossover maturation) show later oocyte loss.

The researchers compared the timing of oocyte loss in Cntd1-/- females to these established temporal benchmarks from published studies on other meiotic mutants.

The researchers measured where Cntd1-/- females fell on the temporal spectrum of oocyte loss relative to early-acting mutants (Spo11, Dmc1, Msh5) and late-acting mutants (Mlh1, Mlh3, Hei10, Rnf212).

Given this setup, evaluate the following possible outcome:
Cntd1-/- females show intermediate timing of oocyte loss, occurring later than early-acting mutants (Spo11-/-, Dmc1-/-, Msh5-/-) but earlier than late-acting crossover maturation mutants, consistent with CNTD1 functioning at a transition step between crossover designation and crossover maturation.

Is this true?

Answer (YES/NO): NO